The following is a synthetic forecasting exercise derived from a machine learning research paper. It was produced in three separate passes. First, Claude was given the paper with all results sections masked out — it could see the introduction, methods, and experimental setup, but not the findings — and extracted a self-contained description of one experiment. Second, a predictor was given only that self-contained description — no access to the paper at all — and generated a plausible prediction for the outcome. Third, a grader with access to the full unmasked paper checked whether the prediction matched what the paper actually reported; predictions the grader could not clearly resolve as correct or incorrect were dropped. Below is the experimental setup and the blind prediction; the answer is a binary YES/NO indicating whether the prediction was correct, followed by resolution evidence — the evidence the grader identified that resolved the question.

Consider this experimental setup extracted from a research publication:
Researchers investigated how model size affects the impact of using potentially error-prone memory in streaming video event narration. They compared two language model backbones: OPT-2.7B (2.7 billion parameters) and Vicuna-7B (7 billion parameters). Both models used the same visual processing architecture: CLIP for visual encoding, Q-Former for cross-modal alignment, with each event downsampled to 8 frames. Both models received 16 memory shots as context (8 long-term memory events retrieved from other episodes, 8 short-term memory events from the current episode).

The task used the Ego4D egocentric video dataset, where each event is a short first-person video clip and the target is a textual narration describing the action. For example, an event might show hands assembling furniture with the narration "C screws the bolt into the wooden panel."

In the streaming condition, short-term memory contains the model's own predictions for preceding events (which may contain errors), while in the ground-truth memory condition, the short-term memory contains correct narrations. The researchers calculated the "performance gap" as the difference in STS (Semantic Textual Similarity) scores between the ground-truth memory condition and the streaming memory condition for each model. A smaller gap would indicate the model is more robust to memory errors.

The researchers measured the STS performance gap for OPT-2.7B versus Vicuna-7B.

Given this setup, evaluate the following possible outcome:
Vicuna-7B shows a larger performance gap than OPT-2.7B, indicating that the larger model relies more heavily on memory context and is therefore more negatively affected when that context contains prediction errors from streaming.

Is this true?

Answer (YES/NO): NO